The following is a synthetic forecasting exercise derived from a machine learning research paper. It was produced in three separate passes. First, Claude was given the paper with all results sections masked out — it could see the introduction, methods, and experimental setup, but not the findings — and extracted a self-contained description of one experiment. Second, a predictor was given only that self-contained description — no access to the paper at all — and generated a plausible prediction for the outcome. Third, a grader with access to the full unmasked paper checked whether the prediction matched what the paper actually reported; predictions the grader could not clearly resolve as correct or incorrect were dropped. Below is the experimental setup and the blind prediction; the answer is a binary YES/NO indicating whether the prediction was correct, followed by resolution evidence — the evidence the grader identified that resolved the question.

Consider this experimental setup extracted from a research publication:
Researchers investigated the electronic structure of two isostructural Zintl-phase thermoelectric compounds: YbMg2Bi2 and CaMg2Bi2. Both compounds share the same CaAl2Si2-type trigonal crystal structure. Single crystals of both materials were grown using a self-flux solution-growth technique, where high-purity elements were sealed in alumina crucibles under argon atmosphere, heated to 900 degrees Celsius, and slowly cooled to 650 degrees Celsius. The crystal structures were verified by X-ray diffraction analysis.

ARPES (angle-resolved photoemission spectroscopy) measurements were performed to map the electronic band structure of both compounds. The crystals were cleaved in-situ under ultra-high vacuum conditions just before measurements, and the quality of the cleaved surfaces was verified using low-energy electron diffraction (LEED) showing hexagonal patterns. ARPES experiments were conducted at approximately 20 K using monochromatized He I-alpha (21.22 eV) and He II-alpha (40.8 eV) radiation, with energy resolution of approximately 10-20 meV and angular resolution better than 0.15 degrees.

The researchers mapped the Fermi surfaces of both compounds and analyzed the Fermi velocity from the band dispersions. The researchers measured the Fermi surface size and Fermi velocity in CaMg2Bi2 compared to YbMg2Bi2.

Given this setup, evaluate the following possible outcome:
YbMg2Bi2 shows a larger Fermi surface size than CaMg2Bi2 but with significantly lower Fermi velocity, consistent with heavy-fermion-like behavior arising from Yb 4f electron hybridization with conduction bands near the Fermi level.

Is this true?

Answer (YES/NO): NO